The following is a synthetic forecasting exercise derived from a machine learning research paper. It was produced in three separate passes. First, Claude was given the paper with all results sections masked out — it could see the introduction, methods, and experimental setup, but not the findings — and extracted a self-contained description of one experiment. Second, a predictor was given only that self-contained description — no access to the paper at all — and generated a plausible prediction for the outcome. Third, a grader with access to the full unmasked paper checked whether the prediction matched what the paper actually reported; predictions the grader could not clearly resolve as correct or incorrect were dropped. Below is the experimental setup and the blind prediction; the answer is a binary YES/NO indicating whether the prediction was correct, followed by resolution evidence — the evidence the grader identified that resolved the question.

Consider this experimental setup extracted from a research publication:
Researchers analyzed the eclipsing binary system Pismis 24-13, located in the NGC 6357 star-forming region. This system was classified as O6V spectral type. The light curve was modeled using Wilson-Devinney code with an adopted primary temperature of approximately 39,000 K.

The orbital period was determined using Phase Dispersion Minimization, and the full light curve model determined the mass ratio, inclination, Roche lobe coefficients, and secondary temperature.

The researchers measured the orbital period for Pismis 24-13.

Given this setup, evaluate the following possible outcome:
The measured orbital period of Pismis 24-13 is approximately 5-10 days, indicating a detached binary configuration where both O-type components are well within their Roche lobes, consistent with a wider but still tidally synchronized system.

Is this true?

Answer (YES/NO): NO